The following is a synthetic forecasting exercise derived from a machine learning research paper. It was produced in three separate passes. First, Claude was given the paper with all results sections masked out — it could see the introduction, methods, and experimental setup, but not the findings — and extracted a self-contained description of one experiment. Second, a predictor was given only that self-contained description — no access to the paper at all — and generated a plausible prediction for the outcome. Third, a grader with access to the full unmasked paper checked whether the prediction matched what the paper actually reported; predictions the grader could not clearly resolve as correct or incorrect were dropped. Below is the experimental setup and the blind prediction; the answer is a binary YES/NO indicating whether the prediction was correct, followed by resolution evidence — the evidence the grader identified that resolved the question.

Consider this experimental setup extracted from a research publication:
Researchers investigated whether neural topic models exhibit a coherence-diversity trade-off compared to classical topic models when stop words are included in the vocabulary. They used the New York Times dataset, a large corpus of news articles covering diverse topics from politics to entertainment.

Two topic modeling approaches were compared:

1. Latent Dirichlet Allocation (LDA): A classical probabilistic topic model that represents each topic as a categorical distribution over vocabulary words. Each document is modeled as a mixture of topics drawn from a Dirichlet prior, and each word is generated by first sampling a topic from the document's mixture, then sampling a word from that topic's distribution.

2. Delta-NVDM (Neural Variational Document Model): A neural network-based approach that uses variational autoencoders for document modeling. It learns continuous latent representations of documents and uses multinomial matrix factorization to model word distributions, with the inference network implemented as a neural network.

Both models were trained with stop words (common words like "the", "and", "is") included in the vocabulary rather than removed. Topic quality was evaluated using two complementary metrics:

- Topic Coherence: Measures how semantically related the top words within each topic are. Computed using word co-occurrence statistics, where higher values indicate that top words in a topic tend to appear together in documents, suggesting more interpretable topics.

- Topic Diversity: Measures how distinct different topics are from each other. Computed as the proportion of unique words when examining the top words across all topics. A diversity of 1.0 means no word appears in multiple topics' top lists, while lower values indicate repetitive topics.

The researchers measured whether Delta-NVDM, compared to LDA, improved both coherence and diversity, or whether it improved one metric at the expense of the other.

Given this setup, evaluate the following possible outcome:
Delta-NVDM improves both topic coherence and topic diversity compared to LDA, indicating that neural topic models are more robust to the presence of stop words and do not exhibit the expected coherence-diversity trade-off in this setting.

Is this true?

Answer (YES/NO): NO